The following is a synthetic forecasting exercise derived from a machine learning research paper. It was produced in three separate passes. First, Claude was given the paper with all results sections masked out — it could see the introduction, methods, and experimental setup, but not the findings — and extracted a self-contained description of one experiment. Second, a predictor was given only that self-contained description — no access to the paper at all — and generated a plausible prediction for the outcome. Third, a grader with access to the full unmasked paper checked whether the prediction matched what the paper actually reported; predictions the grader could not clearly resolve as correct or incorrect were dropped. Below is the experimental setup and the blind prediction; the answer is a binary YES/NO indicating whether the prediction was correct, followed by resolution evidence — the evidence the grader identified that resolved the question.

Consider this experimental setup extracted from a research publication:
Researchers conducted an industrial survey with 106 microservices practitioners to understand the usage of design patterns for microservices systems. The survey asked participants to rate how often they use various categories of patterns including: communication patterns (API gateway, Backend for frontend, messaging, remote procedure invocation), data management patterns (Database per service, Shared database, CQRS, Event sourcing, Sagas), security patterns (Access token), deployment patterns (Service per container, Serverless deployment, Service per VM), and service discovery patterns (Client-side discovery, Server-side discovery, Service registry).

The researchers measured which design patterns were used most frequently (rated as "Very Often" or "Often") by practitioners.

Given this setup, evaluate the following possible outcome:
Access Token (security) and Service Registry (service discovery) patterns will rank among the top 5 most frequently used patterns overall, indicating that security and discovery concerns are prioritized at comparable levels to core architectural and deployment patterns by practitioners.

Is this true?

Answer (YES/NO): NO